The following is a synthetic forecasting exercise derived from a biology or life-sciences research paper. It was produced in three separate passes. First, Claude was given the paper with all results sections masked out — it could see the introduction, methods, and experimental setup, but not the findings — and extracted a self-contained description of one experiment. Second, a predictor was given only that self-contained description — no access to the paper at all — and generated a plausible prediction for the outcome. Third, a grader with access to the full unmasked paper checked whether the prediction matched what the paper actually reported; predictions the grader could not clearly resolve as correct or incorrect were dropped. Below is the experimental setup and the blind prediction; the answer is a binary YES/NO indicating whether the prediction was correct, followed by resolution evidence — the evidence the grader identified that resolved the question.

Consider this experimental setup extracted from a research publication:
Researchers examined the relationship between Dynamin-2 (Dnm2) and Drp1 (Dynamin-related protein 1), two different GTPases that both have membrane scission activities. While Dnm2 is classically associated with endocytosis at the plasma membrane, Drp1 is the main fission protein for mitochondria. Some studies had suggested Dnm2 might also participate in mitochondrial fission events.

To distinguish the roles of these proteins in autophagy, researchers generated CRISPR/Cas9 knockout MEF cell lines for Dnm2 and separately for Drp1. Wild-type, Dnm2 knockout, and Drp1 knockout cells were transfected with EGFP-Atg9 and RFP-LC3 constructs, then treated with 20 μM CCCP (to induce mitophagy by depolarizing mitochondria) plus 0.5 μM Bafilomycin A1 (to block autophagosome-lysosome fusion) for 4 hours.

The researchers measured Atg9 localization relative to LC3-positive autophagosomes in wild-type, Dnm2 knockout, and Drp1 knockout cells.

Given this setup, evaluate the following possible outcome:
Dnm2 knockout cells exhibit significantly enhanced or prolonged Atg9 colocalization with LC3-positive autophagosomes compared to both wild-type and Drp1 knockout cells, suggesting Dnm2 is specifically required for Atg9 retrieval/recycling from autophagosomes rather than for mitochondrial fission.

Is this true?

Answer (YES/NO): YES